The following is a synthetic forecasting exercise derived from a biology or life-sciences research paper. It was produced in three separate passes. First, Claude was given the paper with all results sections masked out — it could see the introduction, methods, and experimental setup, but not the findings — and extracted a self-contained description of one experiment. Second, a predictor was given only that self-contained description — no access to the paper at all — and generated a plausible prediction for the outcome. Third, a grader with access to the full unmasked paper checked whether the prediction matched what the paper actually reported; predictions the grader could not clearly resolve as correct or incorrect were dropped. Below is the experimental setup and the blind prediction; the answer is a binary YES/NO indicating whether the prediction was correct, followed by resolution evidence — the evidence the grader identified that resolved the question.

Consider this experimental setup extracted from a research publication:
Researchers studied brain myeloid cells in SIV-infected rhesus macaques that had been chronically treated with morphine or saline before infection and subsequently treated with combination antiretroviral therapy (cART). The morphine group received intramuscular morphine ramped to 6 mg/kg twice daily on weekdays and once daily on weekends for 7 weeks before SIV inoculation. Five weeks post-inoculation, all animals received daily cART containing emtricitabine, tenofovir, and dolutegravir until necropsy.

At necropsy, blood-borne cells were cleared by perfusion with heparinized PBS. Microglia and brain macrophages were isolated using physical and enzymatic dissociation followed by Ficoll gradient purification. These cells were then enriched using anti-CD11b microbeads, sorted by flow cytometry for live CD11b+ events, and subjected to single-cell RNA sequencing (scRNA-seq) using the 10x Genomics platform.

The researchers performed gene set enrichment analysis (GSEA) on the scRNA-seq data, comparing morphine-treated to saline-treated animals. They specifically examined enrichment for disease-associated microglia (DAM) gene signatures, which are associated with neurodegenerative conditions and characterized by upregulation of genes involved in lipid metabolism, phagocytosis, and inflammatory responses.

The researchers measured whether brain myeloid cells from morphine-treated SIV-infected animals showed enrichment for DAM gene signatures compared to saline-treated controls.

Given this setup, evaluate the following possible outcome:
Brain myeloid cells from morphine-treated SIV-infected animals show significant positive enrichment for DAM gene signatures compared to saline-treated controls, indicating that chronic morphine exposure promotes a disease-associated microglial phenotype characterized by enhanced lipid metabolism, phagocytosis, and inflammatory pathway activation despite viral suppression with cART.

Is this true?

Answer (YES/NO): YES